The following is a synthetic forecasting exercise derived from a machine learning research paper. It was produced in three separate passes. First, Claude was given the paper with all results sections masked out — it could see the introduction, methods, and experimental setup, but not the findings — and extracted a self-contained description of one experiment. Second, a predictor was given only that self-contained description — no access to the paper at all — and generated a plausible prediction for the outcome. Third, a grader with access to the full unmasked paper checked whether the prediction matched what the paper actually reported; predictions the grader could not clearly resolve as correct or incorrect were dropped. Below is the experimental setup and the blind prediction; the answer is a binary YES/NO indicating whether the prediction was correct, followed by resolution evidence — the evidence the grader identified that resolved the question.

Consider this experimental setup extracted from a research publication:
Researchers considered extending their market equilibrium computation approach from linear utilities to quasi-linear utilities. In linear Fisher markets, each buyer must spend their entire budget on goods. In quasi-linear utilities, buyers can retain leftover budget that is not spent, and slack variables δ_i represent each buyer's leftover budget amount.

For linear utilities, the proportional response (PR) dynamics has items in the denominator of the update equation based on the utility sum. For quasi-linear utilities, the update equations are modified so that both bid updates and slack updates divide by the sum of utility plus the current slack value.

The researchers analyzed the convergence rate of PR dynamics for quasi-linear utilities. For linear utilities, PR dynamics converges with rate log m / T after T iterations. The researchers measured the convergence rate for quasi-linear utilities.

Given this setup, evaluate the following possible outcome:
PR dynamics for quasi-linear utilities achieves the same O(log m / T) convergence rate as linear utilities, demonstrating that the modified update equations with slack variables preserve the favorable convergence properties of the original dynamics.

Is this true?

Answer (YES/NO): YES